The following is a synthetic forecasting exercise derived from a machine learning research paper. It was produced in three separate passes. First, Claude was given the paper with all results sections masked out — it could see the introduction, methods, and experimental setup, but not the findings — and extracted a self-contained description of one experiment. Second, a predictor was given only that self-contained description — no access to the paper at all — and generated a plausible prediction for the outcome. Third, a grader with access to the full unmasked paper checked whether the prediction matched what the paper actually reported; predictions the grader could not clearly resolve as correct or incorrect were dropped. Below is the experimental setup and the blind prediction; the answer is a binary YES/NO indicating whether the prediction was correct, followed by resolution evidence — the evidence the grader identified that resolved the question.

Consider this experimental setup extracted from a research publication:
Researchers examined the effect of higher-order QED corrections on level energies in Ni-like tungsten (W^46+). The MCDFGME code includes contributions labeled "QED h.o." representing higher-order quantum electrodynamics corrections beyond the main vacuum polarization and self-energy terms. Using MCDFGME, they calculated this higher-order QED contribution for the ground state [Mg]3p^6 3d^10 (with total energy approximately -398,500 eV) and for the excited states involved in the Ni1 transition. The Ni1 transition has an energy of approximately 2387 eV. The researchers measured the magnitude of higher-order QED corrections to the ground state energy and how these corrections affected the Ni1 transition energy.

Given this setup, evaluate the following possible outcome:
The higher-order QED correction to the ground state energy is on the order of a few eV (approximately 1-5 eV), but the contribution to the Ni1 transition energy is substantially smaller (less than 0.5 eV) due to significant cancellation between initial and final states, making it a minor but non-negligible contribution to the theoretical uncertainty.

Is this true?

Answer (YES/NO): NO